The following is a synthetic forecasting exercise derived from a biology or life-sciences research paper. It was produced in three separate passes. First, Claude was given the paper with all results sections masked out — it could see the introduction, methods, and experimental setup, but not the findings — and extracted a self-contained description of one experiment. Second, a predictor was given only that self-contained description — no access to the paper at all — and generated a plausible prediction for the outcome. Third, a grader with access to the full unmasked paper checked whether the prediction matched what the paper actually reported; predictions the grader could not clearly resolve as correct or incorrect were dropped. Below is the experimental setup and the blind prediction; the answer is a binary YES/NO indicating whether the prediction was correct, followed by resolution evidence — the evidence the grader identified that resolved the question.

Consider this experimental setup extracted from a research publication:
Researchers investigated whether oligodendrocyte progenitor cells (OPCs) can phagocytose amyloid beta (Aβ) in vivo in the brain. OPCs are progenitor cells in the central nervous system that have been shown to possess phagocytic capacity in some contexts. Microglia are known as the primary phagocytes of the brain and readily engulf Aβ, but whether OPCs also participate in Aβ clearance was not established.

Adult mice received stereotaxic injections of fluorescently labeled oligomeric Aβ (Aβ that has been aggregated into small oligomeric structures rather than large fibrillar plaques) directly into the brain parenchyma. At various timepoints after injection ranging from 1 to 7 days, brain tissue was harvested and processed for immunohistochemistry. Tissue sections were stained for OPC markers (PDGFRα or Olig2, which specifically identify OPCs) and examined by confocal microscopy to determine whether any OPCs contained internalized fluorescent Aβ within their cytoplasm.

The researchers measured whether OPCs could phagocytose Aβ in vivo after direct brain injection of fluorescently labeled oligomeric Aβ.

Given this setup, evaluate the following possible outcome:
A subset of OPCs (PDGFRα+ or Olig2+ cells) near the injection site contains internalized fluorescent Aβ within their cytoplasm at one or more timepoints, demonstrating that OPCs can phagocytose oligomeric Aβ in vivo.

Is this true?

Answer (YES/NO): YES